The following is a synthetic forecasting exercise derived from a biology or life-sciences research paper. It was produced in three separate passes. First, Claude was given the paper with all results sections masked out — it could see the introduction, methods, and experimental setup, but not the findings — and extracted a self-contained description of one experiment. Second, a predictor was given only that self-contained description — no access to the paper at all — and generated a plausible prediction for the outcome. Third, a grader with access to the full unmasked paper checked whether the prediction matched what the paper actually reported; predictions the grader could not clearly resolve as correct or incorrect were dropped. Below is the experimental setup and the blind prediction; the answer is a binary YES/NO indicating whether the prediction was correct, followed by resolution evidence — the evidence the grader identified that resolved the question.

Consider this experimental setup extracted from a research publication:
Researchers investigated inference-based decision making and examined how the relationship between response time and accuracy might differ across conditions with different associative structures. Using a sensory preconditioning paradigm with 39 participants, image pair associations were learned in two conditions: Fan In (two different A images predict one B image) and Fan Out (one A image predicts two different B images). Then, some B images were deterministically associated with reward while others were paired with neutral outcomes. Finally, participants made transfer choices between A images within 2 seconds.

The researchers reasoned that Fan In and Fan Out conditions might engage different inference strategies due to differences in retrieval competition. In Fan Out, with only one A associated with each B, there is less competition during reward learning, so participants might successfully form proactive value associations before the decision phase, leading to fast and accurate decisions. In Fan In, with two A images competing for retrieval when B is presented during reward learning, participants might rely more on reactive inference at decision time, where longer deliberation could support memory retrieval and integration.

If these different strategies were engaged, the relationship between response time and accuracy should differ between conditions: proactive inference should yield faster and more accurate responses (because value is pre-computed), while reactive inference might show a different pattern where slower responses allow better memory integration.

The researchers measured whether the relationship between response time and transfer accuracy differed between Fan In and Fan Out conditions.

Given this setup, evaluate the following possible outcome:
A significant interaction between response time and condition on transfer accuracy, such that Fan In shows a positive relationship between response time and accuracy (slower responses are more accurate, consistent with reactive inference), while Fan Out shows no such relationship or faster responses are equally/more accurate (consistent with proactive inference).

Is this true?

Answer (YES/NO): NO